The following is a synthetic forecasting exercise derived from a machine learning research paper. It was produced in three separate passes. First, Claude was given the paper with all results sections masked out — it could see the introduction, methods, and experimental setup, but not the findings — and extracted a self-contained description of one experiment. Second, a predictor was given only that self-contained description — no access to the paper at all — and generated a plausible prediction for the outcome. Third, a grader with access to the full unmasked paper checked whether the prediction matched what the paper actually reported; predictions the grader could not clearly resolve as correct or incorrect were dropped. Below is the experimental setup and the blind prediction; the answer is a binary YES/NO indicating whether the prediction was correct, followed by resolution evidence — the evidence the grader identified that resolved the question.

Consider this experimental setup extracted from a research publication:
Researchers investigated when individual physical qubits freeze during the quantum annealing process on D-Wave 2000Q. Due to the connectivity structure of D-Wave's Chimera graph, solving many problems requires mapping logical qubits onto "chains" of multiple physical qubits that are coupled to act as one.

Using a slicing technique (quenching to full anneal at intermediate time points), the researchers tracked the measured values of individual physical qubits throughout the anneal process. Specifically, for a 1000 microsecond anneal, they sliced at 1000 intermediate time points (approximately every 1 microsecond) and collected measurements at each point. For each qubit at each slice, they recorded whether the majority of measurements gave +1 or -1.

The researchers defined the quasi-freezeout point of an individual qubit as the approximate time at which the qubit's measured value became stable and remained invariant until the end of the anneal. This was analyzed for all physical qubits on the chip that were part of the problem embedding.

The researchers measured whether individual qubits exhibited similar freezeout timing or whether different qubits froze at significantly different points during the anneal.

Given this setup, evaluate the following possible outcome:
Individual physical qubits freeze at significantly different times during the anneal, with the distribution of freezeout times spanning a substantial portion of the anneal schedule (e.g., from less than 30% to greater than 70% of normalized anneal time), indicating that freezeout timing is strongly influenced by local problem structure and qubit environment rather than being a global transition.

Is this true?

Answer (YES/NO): YES